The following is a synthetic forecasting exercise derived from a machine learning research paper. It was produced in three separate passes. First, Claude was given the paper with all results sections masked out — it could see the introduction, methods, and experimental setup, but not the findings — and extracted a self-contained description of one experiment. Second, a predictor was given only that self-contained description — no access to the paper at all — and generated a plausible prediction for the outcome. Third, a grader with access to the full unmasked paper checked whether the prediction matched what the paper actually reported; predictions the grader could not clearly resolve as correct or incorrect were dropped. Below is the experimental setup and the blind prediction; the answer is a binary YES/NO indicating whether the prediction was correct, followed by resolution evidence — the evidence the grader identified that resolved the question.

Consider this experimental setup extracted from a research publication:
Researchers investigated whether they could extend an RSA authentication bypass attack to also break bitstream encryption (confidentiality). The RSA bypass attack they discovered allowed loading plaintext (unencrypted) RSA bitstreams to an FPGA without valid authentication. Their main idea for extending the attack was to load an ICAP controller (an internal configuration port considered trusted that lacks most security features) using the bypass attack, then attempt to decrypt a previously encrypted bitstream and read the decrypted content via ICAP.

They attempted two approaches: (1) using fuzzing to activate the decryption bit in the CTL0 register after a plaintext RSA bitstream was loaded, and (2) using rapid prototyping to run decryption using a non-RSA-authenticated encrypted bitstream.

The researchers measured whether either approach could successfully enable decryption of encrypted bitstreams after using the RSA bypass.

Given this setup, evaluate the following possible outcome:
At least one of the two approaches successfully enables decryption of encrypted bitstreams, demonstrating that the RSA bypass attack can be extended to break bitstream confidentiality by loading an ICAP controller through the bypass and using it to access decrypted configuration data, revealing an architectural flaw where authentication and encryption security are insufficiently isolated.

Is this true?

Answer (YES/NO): NO